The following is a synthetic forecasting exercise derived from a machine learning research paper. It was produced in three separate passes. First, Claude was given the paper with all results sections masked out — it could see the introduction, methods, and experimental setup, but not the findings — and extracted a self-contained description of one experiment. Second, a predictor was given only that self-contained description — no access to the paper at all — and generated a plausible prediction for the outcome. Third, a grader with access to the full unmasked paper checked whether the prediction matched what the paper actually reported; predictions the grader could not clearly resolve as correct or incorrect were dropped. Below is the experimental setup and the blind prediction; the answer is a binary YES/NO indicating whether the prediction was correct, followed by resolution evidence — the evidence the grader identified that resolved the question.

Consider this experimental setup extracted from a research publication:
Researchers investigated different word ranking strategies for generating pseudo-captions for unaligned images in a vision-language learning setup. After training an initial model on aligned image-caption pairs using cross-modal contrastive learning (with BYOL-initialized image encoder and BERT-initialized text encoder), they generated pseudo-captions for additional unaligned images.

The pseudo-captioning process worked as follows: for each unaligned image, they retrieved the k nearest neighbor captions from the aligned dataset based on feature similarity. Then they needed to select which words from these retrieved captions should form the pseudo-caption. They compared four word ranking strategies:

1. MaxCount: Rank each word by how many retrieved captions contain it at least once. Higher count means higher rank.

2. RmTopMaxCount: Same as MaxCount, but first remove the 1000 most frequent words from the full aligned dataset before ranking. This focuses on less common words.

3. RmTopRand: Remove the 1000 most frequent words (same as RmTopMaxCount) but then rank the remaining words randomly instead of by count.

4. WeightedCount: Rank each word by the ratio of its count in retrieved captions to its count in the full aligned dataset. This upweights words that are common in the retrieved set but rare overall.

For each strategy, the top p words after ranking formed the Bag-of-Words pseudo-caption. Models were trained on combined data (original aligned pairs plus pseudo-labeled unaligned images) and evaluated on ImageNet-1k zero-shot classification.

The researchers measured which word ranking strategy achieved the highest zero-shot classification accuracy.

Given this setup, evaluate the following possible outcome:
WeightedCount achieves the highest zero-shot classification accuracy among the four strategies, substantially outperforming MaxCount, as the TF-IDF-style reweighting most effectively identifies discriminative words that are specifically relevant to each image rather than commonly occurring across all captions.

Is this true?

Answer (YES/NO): NO